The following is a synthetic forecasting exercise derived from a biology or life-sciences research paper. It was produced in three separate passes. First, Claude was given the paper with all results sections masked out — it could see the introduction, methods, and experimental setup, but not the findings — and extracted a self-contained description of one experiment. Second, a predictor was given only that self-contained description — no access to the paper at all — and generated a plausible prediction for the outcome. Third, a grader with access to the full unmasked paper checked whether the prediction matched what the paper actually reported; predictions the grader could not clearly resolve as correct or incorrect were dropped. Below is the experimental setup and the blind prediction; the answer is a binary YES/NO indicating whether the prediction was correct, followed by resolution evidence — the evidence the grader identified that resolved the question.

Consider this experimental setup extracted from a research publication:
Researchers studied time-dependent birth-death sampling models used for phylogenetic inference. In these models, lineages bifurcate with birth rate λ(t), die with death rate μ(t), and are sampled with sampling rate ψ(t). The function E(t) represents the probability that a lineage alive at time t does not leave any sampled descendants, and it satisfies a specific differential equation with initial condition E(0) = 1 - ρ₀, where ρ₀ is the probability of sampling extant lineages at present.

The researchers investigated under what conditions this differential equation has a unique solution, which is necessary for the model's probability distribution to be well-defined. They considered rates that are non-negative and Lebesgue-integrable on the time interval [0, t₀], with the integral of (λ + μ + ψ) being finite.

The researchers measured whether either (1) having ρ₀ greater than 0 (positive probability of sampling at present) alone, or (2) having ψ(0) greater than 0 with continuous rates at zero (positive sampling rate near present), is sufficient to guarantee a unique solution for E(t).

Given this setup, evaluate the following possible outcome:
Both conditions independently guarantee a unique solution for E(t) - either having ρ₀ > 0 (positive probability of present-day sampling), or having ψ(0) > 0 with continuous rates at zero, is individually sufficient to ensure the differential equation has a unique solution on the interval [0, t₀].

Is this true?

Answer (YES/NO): YES